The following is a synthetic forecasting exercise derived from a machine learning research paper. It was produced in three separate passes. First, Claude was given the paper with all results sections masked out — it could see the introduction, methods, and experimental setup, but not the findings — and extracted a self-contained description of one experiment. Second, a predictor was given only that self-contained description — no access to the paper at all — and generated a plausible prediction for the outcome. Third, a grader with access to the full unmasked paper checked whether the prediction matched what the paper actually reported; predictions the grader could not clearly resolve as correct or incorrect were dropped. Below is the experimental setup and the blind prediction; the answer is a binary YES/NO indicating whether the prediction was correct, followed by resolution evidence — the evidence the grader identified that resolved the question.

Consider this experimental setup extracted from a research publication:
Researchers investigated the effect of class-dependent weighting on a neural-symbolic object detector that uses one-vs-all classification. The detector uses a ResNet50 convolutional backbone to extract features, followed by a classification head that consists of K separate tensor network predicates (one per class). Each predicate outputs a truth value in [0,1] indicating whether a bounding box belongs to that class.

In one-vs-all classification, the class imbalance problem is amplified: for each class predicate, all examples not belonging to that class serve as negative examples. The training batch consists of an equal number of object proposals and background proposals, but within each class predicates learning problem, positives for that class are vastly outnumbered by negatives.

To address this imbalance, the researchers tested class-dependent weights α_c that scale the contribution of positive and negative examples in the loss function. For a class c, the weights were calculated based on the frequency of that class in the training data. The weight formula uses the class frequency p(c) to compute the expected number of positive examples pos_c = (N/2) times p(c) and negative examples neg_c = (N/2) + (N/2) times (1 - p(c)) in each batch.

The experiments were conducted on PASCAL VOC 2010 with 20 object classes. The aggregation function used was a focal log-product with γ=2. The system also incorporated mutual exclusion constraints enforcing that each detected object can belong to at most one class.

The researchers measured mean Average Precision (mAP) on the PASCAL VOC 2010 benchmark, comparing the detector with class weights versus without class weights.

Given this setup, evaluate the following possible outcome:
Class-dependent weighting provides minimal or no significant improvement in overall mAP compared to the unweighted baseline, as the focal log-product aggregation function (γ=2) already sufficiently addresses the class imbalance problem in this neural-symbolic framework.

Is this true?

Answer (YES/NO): NO